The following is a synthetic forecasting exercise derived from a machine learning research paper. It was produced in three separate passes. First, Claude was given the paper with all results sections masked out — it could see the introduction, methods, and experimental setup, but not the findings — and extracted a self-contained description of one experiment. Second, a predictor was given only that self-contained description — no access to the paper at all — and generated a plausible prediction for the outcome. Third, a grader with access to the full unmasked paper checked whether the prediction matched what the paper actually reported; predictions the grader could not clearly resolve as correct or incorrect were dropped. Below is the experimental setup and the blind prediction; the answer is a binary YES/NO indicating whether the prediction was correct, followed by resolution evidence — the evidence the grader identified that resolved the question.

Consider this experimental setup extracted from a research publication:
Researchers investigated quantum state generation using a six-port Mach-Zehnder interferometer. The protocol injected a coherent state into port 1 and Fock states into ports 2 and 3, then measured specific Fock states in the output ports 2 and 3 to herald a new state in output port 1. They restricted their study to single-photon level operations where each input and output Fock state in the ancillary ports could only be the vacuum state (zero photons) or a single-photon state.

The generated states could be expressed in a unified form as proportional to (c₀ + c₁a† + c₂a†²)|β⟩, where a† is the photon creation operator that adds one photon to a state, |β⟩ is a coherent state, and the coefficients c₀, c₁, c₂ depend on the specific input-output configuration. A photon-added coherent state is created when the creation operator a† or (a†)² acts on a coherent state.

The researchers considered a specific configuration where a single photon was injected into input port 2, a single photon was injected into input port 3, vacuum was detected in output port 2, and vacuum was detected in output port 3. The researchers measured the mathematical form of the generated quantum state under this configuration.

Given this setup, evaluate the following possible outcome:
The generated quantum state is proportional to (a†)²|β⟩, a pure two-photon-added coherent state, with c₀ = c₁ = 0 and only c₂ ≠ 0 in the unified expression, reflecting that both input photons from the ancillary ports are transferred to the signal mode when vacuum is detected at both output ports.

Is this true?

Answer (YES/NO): YES